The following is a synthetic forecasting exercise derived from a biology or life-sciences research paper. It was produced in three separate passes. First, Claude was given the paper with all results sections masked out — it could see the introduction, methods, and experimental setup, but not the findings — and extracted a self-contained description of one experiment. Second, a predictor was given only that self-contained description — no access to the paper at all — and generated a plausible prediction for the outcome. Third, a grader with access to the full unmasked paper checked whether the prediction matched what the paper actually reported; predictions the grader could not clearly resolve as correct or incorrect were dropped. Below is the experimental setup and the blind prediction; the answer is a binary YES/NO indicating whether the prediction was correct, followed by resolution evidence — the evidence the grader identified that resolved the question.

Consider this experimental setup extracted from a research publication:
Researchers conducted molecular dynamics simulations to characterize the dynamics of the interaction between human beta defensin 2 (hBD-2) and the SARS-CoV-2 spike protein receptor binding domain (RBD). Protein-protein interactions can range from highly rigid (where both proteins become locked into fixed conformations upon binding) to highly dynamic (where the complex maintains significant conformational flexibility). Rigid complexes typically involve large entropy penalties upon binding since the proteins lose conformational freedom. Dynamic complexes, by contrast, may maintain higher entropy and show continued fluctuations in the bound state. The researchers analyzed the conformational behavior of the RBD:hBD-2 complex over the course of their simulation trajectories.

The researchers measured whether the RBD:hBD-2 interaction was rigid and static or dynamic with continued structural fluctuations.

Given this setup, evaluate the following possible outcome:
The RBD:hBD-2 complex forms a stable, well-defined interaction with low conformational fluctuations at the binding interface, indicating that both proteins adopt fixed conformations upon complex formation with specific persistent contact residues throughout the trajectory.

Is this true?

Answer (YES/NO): NO